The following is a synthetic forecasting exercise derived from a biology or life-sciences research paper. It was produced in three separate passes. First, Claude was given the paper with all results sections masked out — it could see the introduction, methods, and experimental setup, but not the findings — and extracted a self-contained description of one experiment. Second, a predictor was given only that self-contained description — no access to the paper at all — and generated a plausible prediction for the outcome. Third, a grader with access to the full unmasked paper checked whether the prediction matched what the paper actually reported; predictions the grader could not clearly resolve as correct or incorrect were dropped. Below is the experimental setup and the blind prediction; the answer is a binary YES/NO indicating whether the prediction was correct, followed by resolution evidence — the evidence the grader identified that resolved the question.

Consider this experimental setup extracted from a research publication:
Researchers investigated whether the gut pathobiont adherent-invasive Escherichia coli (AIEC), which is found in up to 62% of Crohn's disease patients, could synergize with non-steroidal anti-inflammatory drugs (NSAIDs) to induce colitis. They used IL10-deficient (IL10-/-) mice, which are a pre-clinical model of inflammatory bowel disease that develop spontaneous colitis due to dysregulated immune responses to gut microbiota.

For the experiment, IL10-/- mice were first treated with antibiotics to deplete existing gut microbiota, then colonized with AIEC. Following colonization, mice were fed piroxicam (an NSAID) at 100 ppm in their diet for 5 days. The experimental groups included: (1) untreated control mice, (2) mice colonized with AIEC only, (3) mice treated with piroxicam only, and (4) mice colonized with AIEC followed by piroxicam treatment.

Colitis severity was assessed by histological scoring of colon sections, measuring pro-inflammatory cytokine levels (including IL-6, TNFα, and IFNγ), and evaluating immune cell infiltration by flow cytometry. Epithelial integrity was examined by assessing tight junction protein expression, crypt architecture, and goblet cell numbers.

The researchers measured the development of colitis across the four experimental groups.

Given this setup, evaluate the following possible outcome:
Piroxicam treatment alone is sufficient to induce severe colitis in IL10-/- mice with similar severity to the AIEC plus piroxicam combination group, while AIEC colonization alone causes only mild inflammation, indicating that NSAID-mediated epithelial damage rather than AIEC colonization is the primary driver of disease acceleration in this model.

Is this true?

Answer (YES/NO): NO